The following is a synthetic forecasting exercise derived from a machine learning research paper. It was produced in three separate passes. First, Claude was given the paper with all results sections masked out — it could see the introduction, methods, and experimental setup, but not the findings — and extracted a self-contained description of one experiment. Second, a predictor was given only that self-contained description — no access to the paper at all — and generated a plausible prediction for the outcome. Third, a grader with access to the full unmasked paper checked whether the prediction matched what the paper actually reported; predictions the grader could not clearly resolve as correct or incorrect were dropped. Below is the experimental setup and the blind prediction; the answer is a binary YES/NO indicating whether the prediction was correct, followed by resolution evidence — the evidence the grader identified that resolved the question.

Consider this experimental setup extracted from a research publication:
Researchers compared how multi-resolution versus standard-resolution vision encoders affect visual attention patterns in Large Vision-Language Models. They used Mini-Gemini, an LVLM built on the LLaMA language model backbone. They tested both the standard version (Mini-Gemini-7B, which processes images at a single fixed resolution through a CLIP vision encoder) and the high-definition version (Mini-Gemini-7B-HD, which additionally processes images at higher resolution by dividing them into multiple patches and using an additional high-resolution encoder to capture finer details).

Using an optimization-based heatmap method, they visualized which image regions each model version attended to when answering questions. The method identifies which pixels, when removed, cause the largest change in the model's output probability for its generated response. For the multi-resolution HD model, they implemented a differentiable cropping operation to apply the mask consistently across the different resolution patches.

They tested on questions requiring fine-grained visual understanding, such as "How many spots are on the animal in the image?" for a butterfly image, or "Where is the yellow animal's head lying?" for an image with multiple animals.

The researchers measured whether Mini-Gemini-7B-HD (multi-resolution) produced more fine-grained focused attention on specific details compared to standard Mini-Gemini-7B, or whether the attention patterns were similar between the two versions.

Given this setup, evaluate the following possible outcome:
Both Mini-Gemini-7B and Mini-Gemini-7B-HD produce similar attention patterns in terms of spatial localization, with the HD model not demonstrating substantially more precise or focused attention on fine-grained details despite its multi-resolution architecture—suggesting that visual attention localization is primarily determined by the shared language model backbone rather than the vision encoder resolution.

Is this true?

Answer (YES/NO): NO